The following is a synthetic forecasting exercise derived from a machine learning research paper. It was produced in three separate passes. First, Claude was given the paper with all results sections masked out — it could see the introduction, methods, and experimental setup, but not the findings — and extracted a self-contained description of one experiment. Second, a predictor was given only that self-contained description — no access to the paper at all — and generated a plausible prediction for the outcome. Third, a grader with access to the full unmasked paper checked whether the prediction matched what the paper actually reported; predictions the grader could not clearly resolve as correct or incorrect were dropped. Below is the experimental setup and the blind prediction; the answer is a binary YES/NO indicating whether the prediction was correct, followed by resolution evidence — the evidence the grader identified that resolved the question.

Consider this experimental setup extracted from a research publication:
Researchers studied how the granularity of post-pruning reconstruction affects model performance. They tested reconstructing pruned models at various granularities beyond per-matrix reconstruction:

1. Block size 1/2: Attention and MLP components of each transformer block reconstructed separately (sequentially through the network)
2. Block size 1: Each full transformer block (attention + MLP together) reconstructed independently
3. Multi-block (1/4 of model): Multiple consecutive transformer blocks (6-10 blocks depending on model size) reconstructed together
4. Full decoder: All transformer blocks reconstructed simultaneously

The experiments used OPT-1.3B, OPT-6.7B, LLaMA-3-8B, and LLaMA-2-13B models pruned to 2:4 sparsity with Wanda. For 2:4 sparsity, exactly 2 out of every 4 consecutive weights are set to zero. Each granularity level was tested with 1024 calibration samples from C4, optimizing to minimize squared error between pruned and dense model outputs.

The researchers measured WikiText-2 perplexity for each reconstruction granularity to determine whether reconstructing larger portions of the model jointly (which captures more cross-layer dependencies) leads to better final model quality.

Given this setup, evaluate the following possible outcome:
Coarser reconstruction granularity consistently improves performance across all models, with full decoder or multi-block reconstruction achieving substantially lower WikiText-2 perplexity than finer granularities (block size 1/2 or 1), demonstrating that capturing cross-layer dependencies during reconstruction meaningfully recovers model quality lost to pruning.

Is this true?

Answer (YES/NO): NO